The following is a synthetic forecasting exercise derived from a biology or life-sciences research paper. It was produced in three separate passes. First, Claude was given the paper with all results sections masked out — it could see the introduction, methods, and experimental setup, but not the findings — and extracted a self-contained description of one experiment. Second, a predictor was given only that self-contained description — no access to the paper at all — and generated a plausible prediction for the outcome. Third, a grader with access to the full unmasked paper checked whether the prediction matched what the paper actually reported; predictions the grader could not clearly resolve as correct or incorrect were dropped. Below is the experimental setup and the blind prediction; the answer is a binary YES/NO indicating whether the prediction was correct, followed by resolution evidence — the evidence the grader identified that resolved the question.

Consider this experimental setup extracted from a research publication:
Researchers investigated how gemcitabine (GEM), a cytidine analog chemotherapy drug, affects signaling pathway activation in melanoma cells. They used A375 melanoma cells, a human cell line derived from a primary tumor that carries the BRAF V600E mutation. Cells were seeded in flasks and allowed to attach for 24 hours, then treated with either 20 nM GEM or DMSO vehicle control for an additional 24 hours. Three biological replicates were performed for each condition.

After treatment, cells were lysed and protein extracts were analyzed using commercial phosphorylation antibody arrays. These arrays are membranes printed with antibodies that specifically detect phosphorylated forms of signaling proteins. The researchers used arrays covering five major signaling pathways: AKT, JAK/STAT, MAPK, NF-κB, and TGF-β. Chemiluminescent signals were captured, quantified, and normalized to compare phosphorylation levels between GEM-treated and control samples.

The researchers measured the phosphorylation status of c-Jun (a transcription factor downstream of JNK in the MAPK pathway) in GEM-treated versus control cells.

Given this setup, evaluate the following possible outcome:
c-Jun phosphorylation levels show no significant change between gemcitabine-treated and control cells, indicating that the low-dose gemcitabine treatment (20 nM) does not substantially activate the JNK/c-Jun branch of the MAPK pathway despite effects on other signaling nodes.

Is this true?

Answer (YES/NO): NO